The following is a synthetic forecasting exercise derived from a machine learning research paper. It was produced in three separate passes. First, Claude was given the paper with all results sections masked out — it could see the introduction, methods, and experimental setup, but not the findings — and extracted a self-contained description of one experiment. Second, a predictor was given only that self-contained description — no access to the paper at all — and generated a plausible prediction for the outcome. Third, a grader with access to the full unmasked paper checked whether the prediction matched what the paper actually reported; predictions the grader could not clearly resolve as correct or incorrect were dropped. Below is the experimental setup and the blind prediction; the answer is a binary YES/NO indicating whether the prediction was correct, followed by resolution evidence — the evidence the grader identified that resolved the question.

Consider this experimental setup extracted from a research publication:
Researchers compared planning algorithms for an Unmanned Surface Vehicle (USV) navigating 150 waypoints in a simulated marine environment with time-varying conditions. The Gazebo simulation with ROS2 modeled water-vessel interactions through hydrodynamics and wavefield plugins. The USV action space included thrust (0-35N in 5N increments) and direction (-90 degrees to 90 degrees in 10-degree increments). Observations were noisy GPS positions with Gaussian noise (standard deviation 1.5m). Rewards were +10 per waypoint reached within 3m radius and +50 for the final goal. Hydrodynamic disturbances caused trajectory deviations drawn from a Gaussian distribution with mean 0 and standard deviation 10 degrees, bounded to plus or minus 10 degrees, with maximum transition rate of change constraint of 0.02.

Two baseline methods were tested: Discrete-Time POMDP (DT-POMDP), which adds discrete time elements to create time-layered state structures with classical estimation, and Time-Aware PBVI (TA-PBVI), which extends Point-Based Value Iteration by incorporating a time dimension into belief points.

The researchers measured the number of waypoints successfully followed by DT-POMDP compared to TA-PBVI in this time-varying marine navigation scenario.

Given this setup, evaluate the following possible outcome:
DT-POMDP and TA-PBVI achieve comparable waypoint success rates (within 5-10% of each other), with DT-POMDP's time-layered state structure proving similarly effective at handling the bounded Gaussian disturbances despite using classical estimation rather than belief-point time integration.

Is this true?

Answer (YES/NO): YES